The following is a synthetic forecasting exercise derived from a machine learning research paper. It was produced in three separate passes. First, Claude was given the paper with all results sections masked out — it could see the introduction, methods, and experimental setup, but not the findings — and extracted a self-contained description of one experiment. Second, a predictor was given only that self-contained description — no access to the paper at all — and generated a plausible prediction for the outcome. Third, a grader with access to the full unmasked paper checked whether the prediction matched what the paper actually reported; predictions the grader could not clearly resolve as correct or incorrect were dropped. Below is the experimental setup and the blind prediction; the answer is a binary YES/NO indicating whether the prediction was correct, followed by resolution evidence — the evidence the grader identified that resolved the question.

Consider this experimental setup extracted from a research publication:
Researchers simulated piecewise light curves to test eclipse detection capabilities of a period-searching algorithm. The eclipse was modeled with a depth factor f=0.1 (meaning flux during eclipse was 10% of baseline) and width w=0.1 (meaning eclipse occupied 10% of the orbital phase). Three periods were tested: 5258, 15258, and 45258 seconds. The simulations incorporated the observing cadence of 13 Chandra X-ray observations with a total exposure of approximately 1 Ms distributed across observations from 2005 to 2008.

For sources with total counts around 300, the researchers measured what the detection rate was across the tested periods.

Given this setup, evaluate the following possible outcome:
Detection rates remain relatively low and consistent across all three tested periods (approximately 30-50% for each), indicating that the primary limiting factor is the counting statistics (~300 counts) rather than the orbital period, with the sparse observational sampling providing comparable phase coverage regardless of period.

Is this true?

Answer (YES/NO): NO